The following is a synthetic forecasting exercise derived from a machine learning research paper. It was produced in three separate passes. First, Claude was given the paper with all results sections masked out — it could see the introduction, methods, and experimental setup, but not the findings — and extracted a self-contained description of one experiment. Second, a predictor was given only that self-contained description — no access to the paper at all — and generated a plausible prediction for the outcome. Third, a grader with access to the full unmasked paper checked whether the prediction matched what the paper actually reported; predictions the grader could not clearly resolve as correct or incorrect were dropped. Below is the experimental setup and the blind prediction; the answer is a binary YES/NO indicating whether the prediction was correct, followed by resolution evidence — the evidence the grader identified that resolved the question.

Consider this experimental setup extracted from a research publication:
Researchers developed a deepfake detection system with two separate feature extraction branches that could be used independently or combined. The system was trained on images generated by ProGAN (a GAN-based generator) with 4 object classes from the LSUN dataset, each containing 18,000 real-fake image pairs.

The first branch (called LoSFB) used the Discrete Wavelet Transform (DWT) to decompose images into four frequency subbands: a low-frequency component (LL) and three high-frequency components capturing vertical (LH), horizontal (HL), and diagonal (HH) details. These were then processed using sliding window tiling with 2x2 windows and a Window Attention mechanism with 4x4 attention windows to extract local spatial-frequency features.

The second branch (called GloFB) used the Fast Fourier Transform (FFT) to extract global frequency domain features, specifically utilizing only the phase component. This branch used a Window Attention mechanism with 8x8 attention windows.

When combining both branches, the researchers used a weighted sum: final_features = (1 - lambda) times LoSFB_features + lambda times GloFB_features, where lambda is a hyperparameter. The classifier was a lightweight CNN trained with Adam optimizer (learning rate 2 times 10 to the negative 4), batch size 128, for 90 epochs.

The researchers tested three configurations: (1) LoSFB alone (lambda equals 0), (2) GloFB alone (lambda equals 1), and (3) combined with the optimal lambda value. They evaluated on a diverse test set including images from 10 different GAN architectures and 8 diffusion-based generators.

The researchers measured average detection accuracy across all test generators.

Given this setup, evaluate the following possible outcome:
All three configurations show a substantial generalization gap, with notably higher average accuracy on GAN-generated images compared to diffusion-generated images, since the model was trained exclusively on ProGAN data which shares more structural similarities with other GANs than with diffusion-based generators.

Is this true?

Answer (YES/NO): NO